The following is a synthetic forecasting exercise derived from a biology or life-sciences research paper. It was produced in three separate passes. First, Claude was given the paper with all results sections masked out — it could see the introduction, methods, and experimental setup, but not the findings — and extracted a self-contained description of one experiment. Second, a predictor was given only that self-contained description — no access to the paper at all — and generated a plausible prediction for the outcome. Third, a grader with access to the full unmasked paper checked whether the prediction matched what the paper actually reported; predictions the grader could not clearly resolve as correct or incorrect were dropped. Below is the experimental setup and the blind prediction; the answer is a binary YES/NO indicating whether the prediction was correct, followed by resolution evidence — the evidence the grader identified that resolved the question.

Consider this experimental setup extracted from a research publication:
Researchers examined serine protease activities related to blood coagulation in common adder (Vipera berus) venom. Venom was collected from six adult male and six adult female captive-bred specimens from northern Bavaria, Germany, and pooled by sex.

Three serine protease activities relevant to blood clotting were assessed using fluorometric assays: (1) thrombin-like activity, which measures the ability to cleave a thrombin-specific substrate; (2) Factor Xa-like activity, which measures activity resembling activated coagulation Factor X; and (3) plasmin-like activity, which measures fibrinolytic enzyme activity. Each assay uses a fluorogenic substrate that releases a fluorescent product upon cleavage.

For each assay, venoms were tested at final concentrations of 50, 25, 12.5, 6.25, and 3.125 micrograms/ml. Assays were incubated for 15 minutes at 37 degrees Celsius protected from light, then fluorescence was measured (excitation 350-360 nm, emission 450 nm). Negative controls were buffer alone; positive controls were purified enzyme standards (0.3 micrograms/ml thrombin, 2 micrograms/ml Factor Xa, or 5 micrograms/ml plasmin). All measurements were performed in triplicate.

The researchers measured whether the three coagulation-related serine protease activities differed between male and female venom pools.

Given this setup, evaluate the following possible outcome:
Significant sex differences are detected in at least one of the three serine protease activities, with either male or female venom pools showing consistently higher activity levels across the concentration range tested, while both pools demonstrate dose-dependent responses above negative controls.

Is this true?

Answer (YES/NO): NO